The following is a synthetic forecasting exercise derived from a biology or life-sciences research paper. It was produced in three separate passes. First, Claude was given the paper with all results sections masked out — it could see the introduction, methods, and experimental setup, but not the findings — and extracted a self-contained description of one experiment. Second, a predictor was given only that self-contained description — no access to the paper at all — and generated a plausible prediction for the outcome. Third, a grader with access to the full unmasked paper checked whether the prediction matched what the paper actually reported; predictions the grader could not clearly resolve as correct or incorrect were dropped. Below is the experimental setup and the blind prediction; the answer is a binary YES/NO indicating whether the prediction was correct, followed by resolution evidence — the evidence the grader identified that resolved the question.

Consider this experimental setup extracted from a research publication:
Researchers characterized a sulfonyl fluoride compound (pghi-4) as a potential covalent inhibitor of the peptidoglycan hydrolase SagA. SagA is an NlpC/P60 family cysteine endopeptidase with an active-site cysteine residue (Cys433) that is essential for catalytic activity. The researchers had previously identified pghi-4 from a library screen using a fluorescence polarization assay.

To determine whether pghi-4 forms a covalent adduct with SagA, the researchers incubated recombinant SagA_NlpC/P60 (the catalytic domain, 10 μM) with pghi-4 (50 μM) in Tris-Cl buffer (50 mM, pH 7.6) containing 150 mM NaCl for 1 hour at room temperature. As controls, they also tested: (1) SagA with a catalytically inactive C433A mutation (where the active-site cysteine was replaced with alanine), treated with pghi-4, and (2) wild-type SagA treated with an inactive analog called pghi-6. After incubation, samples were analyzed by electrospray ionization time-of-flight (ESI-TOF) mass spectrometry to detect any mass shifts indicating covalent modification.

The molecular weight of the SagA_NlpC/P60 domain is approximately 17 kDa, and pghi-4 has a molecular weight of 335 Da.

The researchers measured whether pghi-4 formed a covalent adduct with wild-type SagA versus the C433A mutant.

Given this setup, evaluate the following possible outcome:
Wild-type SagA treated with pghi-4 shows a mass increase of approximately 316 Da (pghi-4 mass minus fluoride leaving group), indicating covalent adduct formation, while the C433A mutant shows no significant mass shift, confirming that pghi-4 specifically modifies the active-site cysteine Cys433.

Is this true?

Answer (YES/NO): YES